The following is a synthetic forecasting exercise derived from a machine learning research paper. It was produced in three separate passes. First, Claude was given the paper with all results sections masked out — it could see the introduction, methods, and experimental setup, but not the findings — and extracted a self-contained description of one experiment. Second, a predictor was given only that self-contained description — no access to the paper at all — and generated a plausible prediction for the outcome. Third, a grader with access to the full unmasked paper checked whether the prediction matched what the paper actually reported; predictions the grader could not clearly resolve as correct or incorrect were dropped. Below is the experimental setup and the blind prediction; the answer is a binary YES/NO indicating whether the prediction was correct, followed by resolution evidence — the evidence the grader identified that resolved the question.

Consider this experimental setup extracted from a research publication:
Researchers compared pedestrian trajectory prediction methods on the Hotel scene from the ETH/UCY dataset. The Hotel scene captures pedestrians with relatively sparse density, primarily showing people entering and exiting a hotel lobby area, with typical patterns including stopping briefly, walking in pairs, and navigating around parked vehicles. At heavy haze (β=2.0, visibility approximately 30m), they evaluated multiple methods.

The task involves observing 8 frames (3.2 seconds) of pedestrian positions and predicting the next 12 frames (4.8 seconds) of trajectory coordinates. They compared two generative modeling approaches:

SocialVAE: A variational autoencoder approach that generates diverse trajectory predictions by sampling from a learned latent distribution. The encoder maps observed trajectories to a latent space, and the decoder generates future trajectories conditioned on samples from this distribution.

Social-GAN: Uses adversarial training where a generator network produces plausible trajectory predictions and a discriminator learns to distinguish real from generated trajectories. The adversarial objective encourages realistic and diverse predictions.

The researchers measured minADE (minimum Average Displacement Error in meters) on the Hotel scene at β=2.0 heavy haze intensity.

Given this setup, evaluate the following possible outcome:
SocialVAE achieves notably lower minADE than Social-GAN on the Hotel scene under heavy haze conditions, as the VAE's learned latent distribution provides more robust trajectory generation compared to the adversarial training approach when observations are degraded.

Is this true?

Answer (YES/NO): YES